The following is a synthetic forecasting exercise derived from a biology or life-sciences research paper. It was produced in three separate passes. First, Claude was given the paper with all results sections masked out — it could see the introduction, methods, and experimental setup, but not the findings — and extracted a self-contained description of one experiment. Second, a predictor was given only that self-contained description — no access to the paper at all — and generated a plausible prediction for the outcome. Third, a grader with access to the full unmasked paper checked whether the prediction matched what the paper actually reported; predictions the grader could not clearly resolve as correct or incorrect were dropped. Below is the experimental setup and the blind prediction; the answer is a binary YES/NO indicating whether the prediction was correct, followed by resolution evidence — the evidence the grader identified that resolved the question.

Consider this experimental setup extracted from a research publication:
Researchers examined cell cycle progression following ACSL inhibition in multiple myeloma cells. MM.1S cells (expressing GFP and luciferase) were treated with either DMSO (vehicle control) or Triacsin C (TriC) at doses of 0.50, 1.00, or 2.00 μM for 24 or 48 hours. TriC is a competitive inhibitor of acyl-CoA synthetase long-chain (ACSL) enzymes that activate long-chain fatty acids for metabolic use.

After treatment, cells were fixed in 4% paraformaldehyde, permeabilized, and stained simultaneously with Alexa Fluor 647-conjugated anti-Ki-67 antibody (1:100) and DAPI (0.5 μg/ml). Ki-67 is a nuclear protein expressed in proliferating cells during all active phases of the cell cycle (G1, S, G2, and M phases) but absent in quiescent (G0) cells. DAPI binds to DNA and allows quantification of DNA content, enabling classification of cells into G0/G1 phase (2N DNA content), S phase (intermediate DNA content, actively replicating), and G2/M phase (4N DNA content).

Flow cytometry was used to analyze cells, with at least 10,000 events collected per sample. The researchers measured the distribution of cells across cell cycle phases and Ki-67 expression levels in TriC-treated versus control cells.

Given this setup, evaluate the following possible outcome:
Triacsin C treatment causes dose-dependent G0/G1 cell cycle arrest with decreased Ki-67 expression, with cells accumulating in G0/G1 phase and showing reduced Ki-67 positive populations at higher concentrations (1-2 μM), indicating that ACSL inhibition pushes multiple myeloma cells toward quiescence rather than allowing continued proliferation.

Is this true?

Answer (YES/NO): NO